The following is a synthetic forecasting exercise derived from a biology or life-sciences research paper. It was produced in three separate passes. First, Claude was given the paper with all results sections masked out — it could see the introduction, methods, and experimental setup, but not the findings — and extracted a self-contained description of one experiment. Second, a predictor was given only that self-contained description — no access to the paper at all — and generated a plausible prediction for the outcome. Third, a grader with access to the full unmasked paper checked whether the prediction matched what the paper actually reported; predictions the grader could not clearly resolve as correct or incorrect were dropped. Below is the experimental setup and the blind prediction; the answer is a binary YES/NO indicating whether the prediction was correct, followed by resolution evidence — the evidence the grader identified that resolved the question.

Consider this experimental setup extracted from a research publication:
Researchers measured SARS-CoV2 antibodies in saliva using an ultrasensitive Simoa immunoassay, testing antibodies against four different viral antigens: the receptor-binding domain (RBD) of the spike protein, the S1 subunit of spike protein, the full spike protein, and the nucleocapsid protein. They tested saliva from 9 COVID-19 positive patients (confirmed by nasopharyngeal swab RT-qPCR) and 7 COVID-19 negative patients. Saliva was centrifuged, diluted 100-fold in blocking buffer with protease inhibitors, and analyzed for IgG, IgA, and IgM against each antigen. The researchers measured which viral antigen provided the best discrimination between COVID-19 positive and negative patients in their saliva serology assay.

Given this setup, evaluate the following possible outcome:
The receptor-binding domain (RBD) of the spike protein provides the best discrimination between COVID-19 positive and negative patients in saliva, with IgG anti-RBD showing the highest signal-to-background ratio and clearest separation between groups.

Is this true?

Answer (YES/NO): NO